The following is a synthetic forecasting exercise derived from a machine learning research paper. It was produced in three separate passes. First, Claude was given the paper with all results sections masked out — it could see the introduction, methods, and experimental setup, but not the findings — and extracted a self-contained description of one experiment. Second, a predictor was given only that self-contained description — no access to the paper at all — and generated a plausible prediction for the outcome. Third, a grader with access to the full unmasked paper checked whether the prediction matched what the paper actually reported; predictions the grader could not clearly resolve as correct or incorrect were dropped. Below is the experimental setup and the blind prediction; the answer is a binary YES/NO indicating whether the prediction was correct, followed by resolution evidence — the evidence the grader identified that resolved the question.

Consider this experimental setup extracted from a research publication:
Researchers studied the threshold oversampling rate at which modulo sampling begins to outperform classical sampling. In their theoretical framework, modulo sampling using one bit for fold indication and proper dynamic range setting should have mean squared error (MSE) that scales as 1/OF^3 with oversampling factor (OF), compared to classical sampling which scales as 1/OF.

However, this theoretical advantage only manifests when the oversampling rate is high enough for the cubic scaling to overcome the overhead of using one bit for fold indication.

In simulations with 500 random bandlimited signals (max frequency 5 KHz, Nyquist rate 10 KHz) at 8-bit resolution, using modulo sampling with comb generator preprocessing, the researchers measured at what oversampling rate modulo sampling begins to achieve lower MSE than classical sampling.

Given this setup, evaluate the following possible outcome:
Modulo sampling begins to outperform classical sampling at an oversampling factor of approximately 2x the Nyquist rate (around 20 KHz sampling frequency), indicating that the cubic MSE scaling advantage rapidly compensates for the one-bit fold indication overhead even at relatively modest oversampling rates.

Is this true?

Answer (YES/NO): NO